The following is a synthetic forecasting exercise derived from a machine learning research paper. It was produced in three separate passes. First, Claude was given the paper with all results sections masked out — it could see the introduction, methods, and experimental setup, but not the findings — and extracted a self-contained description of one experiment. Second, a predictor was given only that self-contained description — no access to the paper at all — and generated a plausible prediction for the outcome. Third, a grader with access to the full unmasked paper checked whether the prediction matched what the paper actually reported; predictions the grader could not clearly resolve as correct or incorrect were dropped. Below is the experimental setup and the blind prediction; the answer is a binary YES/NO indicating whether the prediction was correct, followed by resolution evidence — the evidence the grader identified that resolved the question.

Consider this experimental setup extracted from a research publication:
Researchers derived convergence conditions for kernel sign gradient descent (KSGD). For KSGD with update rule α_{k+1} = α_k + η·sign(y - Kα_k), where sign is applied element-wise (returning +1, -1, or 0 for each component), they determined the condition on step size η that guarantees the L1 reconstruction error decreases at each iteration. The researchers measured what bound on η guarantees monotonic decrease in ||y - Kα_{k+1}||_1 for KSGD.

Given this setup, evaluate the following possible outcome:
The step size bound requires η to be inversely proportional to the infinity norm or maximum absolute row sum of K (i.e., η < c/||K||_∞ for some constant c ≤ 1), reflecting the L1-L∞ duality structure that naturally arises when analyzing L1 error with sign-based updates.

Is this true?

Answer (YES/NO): NO